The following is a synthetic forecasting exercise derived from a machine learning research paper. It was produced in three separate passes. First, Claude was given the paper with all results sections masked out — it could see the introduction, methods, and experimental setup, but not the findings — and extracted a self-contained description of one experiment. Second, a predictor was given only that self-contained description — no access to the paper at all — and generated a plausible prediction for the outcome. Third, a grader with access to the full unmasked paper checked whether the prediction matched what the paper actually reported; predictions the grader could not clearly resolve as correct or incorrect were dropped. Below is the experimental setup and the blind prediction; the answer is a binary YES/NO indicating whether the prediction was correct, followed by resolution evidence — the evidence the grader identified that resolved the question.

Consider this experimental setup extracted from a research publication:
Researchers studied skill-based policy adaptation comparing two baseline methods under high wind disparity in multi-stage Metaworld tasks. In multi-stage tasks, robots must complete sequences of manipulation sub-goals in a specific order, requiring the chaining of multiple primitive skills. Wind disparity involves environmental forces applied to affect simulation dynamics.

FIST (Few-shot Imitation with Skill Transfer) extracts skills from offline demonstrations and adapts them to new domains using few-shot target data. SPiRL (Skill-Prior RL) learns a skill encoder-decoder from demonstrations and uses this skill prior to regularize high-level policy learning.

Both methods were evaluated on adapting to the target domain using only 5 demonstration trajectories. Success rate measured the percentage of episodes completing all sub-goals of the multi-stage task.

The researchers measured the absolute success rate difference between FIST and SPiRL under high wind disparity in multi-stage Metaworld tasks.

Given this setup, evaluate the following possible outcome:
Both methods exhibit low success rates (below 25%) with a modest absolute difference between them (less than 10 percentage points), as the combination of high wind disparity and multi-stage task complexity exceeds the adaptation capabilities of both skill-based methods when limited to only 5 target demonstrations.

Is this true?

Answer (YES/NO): NO